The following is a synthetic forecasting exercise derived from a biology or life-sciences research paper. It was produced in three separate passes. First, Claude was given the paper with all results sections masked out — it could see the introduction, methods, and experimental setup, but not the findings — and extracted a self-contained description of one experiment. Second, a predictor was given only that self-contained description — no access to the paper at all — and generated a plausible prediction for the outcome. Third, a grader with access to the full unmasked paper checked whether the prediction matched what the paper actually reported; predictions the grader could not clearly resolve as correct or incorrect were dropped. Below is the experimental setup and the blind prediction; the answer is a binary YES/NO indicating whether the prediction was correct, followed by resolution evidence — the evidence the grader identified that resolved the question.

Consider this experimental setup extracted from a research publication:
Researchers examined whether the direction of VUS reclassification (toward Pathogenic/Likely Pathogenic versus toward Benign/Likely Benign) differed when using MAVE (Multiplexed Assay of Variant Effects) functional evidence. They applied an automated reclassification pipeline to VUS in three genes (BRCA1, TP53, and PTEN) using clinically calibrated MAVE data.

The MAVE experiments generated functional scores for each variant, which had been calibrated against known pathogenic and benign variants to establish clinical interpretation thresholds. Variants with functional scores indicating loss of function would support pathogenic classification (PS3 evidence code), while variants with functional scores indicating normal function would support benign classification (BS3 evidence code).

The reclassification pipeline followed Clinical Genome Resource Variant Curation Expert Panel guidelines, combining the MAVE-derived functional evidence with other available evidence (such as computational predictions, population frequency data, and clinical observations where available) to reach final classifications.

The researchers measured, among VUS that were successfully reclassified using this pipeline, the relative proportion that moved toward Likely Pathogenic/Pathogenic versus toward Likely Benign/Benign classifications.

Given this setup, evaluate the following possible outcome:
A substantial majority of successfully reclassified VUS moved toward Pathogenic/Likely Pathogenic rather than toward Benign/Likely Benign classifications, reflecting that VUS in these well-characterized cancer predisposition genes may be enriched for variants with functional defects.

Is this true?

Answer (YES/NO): NO